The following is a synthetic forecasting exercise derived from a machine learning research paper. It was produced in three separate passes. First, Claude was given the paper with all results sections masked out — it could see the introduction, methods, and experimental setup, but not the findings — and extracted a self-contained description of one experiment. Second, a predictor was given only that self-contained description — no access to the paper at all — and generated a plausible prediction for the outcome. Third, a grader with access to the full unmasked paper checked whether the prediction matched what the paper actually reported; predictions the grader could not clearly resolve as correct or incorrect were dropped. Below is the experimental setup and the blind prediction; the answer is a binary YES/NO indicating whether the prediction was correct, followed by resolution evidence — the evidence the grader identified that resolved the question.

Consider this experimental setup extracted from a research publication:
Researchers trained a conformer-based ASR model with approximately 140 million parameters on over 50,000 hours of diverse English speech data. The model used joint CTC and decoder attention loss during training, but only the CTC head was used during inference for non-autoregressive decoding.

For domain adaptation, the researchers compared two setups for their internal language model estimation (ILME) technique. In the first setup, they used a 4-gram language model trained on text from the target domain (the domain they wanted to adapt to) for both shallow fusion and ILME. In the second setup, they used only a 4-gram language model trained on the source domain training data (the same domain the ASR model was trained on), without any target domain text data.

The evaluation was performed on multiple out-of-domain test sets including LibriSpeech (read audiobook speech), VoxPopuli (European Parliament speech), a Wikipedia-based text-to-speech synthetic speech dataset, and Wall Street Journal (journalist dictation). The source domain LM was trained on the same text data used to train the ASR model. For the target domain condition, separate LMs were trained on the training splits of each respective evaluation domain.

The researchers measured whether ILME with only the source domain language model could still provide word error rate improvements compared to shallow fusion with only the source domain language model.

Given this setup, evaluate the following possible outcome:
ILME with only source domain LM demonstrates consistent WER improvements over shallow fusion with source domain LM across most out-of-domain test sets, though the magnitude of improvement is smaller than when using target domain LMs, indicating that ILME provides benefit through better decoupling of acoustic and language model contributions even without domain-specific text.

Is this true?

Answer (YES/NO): YES